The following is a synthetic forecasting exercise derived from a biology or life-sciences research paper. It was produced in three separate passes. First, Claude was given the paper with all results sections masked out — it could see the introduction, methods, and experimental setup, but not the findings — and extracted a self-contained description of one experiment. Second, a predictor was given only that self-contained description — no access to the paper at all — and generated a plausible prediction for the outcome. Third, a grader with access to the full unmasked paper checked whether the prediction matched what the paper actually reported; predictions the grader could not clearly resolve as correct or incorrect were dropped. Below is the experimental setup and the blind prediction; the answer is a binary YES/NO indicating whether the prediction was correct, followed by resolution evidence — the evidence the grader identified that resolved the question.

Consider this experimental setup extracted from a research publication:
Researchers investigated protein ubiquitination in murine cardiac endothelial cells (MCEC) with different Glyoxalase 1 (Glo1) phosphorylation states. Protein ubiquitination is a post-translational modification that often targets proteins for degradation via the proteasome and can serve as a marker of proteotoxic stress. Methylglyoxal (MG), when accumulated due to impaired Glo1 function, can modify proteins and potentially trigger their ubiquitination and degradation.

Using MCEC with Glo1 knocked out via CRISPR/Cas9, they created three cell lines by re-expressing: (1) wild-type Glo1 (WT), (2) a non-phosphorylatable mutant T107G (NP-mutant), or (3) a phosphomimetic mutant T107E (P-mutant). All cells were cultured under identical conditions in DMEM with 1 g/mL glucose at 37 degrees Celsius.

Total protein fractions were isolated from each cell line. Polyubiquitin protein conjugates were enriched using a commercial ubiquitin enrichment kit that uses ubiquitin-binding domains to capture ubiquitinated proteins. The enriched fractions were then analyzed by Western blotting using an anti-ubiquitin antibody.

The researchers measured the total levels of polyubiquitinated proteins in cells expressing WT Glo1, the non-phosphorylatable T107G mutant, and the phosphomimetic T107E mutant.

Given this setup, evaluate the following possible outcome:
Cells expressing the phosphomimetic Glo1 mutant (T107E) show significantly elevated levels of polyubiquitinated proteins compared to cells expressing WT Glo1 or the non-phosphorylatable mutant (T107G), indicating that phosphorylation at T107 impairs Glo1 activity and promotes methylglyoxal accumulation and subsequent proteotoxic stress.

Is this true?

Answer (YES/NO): NO